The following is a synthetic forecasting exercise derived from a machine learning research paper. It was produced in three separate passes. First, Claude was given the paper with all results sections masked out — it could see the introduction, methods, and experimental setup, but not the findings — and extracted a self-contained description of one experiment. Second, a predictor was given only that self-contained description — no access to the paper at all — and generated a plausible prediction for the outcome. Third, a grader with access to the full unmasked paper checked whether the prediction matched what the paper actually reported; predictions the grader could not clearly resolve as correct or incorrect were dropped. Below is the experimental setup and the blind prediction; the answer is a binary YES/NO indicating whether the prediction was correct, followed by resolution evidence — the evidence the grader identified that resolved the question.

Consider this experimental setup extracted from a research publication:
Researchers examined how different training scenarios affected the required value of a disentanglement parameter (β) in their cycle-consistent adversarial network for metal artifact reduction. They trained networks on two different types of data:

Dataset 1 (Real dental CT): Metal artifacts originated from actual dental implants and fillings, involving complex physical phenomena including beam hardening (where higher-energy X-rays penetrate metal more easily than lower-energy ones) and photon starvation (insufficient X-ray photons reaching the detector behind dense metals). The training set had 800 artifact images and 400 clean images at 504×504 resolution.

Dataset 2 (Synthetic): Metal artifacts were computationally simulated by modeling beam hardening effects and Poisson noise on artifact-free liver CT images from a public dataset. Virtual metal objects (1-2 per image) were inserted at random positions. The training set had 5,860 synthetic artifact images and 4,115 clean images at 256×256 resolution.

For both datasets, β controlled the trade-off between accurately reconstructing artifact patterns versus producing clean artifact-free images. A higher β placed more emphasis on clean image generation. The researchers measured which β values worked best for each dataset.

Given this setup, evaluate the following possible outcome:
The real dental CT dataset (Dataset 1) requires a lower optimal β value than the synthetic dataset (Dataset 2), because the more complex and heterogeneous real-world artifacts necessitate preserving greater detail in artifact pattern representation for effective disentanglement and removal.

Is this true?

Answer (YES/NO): NO